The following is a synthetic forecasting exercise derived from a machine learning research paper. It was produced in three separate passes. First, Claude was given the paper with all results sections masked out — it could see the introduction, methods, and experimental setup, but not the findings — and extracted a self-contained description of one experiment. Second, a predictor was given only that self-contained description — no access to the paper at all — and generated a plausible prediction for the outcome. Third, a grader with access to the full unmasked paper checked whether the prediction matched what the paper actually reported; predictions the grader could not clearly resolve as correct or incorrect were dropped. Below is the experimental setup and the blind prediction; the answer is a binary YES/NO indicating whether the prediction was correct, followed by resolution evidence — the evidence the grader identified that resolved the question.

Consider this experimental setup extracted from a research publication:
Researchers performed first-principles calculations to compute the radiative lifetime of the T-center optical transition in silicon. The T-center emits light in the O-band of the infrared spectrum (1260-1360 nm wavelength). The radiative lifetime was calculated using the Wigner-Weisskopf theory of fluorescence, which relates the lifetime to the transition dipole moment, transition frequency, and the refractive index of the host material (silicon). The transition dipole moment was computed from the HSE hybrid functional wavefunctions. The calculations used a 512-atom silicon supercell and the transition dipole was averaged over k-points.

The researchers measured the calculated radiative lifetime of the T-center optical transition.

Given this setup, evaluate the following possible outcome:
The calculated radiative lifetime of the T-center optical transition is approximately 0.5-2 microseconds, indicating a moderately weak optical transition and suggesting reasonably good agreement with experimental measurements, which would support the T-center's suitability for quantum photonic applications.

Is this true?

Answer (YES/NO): NO